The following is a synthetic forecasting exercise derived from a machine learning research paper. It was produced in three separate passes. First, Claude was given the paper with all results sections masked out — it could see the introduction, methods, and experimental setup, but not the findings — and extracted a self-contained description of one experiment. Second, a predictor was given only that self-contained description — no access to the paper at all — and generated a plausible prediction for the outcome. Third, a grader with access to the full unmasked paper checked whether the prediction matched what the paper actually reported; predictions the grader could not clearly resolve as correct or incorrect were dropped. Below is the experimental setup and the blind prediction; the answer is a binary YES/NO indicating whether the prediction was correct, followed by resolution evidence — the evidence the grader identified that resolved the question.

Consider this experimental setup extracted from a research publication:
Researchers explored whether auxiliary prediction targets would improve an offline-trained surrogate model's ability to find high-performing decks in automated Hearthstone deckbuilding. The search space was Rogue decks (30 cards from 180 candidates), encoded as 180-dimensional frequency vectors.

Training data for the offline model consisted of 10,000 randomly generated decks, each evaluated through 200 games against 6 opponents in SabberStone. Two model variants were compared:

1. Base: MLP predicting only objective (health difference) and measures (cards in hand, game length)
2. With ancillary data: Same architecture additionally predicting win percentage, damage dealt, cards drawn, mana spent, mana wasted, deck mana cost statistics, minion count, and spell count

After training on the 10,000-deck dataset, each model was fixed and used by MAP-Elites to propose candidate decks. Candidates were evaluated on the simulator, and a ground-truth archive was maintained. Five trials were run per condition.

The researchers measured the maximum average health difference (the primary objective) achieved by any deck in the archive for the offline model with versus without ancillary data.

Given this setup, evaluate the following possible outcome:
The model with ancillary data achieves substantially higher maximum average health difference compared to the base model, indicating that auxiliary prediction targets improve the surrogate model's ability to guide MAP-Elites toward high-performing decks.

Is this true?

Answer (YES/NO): YES